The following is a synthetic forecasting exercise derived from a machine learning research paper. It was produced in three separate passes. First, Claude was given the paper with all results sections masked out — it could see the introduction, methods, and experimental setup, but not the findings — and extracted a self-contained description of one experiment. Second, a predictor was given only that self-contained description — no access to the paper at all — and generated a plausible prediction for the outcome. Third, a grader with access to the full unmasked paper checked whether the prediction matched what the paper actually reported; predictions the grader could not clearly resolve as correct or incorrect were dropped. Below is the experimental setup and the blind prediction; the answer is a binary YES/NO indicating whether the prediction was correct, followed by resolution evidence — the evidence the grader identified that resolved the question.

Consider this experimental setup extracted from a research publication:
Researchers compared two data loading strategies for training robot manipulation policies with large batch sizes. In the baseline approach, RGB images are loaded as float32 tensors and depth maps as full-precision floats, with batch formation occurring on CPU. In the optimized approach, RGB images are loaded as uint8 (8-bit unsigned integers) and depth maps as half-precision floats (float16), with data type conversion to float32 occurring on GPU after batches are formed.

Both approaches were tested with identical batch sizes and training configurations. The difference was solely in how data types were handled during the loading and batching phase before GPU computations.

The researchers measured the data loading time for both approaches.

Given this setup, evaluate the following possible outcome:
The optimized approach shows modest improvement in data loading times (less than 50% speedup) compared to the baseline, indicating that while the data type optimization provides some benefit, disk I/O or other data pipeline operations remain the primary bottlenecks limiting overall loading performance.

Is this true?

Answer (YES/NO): NO